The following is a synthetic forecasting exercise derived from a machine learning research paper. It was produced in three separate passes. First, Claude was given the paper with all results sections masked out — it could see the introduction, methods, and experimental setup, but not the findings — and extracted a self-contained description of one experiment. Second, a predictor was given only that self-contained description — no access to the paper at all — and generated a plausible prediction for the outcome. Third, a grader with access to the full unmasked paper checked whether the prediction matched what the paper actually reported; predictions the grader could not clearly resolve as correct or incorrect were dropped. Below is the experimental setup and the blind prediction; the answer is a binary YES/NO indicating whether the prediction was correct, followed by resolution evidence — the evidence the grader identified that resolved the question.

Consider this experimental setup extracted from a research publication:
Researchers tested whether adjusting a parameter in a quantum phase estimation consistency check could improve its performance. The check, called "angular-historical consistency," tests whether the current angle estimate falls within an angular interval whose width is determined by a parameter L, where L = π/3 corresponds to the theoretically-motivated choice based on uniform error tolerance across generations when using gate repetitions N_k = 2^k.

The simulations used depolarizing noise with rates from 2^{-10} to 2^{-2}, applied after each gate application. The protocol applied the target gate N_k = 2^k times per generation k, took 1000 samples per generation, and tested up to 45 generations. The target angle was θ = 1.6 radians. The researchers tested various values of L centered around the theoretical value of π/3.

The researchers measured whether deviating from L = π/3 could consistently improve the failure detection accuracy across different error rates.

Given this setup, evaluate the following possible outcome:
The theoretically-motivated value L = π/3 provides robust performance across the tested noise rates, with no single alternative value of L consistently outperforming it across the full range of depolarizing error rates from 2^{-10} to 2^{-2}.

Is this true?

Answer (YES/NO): YES